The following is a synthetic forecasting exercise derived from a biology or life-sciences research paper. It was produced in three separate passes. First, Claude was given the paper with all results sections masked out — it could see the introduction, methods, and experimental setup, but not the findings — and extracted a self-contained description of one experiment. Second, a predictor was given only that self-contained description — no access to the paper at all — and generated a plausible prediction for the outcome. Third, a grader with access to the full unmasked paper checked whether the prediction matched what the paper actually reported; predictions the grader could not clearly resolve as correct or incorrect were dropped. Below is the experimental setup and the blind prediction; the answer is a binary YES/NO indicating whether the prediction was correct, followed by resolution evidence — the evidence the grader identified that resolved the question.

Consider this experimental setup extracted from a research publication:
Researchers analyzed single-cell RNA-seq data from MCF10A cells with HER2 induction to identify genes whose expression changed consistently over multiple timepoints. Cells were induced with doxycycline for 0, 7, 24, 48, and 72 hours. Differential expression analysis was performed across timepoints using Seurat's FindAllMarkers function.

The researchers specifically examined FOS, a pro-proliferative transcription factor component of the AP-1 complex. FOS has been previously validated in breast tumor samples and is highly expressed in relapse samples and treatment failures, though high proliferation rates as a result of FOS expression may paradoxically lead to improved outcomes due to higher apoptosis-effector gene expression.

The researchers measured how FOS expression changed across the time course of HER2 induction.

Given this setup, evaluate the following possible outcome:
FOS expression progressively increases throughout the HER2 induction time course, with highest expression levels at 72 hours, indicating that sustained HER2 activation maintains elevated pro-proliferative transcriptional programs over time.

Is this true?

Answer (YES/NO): NO